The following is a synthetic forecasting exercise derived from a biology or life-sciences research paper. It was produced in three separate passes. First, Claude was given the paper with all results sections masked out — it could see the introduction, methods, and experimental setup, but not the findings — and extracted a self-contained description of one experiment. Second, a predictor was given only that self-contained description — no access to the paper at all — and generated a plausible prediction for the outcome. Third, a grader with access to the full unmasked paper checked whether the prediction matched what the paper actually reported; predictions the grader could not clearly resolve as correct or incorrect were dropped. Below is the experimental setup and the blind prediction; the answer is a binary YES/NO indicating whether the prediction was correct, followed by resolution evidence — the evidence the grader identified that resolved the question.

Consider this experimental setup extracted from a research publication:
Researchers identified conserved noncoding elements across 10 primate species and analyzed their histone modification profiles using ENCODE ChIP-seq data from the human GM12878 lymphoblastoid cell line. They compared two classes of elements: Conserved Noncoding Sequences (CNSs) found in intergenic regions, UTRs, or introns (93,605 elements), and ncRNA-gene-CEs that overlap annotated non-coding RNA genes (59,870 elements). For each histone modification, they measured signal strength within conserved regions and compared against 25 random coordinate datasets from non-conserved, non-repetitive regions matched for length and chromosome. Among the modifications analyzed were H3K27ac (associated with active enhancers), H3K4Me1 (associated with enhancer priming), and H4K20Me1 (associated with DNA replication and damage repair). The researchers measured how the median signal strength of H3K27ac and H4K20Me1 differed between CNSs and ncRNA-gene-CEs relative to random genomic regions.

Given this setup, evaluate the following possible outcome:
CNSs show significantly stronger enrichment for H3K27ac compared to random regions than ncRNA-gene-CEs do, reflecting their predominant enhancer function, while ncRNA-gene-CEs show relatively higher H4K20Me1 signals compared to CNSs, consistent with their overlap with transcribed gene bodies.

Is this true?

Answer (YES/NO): YES